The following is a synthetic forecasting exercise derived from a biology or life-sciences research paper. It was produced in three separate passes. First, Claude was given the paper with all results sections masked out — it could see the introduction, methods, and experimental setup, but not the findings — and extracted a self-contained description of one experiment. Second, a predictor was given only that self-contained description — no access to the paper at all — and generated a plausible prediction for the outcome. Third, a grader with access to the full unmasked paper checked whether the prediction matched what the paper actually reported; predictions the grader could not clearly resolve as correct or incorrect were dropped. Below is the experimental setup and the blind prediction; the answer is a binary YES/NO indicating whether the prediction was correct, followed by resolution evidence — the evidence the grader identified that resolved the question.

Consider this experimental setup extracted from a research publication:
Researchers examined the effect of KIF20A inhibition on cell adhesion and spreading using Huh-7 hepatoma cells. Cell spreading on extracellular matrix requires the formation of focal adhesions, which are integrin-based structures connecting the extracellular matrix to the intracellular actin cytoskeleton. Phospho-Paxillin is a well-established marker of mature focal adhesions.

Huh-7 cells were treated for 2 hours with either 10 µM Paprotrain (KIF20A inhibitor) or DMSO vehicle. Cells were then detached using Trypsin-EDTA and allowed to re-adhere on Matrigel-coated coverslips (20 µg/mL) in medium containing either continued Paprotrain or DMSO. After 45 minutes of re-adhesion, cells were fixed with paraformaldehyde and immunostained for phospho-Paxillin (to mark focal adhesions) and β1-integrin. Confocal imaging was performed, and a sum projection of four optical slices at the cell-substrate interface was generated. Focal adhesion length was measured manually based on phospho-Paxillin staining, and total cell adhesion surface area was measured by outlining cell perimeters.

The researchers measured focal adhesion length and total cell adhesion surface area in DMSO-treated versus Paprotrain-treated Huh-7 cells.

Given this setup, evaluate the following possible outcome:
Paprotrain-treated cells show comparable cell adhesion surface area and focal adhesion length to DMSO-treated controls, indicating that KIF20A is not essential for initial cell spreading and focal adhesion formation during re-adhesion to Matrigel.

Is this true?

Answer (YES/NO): NO